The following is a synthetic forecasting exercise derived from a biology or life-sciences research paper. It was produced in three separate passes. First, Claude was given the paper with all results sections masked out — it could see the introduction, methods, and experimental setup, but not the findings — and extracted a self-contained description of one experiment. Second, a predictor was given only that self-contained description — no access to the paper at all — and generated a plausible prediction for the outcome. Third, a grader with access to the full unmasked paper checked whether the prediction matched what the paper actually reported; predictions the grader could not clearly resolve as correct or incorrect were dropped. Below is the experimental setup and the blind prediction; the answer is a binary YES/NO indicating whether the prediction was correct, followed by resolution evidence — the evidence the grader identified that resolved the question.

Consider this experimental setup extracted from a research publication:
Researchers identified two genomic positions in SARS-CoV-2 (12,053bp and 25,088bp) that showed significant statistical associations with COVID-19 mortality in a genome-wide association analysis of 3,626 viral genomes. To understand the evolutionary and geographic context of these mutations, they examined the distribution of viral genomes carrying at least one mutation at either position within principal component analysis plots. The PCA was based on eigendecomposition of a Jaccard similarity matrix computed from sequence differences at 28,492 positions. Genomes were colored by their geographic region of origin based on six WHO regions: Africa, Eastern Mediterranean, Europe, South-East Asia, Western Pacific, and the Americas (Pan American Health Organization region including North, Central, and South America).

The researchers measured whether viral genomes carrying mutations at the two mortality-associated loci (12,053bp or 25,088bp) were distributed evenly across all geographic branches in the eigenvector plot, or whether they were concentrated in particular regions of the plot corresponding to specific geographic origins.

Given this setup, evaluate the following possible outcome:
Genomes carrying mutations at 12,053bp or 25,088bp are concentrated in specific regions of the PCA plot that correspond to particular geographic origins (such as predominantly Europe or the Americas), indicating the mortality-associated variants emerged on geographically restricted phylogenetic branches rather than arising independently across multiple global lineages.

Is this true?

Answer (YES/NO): YES